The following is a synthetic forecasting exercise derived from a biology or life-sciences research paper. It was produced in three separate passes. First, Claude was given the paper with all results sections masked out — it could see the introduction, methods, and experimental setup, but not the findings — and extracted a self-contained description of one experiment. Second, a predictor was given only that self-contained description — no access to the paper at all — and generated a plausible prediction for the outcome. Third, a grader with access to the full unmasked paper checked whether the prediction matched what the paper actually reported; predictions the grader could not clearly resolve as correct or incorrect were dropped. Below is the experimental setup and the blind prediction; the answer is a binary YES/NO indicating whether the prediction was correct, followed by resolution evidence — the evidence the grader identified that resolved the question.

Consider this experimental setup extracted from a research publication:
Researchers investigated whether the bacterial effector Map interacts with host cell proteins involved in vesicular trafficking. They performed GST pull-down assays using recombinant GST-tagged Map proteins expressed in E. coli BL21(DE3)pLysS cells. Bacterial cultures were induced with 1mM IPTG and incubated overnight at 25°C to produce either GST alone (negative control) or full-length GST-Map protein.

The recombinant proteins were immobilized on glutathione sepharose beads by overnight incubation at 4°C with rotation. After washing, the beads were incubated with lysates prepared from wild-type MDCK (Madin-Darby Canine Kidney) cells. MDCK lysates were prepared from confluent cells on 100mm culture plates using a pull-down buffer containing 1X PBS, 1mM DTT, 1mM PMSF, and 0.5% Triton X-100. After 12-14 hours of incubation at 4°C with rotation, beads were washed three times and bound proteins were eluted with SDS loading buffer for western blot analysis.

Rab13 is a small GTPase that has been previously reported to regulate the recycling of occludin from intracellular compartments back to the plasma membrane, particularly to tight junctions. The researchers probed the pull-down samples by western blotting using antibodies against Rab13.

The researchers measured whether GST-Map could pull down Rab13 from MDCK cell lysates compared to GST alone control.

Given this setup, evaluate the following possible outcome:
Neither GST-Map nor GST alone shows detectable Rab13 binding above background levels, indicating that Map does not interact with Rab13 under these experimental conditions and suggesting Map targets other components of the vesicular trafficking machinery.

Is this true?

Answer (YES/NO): NO